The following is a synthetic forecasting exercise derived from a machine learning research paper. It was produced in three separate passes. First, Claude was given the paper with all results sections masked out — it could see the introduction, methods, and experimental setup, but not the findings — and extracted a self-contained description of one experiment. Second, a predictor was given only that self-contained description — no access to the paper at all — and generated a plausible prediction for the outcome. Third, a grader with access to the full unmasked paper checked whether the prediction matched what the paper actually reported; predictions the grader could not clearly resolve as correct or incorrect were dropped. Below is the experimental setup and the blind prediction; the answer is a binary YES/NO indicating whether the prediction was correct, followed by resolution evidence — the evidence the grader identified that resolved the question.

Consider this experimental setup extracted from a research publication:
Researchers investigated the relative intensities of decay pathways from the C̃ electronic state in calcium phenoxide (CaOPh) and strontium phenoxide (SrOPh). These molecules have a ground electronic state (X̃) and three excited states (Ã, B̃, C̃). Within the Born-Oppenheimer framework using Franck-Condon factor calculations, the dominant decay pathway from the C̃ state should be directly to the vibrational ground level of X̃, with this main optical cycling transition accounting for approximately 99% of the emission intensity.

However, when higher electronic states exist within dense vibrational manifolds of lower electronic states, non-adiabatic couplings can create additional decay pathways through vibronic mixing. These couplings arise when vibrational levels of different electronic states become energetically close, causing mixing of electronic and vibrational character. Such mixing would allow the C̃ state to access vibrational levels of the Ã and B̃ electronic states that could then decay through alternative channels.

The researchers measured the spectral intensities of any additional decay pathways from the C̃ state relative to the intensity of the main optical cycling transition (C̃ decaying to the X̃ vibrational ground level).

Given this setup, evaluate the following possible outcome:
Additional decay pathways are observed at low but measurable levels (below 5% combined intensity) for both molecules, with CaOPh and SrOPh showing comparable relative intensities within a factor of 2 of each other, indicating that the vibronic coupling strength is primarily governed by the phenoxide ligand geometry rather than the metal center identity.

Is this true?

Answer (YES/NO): NO